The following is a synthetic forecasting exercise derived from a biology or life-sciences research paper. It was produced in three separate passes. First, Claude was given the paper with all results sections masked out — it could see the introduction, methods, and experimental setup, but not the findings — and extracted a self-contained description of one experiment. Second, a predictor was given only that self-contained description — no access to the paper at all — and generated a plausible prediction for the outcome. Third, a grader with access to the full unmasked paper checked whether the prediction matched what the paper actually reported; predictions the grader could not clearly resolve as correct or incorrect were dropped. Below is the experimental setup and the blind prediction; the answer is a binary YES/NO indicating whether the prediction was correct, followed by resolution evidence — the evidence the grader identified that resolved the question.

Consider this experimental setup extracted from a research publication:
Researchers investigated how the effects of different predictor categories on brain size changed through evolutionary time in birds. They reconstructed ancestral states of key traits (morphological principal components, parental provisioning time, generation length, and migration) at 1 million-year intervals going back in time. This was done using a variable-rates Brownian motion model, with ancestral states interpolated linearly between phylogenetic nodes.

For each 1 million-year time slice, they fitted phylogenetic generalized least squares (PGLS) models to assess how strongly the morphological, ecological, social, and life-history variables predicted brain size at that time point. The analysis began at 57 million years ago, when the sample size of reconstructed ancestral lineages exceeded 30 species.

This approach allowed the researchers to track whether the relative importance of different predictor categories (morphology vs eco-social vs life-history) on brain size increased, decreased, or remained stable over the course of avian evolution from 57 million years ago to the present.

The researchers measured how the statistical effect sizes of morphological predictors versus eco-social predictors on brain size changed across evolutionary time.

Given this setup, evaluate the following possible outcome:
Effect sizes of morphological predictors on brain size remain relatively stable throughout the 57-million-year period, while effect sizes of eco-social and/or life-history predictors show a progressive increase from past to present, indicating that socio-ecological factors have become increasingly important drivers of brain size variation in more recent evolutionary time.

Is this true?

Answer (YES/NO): NO